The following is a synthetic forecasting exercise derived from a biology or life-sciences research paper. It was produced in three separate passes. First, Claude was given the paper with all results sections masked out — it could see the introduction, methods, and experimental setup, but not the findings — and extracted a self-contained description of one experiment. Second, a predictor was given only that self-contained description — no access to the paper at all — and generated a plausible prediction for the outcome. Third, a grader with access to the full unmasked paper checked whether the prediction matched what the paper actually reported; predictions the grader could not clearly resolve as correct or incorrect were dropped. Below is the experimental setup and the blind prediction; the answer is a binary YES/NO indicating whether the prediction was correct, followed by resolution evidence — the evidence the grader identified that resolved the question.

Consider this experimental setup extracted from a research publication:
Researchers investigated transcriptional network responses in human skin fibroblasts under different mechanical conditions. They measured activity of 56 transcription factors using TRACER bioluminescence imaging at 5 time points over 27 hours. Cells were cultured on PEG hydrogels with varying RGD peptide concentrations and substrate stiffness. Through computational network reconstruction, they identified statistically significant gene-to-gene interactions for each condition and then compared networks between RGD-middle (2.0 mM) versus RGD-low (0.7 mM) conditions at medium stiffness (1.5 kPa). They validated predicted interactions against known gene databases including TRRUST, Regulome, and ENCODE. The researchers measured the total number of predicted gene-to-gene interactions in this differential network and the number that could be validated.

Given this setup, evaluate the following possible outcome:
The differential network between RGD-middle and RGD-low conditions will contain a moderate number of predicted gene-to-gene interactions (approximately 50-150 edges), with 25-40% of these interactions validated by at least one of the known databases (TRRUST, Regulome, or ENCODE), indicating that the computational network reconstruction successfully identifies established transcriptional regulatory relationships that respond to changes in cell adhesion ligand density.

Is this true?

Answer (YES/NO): NO